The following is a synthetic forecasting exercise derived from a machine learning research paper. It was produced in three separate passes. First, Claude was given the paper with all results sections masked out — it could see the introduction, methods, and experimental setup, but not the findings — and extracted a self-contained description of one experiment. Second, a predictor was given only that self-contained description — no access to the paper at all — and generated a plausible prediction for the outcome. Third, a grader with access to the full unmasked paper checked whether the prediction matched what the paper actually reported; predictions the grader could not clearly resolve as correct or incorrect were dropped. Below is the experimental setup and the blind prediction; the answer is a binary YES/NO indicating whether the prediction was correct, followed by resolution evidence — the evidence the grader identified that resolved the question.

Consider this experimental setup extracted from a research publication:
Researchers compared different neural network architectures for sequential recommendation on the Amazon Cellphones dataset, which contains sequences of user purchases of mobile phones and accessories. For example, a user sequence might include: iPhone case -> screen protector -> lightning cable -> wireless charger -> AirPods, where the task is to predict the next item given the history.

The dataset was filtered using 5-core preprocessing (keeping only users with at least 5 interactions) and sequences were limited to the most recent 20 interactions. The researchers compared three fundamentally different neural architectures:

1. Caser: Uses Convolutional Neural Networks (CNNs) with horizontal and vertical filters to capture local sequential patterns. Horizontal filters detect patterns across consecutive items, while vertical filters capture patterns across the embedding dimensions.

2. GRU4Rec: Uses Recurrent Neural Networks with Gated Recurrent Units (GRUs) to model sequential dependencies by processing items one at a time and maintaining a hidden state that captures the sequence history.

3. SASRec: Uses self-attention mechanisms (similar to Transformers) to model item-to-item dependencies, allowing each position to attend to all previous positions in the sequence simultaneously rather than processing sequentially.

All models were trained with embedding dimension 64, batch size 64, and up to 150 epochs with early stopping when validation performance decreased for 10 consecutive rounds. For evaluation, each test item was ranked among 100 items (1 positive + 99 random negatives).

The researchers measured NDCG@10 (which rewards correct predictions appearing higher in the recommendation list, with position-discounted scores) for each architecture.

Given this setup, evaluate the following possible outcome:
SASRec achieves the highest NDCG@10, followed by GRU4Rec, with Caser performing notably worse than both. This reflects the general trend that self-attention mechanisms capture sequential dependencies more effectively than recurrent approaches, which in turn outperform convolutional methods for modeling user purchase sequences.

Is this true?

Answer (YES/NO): NO